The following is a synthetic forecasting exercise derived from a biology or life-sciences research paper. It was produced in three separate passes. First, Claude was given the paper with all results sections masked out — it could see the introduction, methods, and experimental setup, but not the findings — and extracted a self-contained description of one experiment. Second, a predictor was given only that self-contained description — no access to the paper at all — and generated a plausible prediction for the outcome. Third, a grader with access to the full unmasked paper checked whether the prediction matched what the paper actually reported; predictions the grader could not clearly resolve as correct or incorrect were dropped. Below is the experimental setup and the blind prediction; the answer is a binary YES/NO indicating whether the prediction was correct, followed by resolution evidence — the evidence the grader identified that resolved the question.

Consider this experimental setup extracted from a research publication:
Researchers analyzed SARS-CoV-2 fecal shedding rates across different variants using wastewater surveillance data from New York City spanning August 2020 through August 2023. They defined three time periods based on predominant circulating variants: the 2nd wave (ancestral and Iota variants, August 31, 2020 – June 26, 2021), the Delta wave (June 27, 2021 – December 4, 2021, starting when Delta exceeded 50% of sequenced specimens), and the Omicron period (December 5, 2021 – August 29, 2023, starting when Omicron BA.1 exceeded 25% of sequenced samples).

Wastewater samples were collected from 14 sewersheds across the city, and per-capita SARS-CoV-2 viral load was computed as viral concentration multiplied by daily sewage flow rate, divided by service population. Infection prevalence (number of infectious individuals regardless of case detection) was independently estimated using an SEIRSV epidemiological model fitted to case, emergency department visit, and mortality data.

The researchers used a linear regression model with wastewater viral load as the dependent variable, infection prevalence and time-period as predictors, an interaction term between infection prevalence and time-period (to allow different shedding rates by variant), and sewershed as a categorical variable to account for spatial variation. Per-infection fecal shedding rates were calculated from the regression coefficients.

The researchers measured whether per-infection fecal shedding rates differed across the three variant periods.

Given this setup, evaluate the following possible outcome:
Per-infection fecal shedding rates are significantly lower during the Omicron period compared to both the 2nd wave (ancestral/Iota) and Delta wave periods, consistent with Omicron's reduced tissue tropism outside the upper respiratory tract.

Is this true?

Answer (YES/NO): YES